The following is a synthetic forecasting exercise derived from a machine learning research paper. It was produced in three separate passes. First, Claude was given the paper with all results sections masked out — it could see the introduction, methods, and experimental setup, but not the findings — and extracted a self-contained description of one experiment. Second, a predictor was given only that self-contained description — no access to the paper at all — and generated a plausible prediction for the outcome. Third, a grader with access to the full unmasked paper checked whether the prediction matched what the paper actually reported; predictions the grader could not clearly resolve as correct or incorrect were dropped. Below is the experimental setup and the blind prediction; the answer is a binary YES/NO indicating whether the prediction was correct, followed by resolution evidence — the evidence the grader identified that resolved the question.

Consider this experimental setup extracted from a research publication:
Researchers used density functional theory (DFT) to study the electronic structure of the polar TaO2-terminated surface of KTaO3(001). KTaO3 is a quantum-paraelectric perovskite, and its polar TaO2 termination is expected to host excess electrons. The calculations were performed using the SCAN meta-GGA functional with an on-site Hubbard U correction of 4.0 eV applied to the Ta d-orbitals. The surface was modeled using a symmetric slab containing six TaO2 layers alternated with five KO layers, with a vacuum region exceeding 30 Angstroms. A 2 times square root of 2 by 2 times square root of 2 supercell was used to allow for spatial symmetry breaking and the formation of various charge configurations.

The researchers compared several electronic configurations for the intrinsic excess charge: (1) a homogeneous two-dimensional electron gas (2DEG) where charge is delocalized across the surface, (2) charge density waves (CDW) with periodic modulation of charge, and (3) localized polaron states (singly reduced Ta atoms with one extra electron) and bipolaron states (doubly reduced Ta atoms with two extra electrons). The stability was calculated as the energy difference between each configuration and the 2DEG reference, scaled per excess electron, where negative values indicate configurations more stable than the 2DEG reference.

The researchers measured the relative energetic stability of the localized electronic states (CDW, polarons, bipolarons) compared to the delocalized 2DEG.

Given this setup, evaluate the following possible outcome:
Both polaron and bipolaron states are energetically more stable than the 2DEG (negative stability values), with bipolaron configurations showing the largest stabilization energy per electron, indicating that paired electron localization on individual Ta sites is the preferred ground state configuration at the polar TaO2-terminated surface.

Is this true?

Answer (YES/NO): NO